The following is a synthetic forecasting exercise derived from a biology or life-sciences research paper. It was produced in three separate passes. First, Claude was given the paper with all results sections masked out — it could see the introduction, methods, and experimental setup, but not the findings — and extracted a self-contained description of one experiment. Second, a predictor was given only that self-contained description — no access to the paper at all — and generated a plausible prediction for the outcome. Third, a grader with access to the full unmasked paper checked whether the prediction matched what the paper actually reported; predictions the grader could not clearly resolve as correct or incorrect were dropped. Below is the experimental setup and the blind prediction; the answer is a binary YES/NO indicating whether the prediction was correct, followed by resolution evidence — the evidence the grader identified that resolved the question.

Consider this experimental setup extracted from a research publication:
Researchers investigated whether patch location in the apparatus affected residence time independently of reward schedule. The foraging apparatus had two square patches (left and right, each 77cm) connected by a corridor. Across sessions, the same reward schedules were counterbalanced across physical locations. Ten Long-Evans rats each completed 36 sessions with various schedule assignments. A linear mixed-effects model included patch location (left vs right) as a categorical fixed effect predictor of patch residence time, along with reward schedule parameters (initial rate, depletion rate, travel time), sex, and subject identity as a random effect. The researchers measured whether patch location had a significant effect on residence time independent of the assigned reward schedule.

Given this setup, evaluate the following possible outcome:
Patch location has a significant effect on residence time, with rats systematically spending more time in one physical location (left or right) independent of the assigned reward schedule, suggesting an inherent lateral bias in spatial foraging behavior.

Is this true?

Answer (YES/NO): NO